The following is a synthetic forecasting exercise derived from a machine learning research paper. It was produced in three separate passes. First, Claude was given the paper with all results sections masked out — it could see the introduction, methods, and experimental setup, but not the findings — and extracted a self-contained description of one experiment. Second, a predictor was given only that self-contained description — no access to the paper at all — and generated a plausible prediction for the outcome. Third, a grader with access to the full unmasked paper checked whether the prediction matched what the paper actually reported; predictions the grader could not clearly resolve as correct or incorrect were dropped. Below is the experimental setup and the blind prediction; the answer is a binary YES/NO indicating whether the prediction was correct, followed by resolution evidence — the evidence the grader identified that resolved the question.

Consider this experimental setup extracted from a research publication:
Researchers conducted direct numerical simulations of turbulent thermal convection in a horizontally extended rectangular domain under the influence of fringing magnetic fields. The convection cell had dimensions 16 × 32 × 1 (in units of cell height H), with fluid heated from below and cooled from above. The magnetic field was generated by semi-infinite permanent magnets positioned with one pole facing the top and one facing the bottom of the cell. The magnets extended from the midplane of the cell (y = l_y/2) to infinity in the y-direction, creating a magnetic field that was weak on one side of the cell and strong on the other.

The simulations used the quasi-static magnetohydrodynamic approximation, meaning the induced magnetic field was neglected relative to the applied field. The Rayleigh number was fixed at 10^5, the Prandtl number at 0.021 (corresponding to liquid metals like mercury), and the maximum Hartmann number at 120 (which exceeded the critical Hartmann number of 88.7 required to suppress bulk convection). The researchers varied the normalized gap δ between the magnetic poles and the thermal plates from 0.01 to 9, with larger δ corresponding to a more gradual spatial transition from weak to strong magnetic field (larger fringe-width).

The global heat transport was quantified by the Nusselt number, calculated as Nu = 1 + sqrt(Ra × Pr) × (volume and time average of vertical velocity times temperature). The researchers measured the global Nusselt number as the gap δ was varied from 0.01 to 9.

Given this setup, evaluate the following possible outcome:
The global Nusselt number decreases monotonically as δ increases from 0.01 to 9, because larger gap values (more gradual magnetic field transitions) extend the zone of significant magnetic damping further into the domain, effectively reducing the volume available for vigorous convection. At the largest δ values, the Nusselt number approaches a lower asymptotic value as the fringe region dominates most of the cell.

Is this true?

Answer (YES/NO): NO